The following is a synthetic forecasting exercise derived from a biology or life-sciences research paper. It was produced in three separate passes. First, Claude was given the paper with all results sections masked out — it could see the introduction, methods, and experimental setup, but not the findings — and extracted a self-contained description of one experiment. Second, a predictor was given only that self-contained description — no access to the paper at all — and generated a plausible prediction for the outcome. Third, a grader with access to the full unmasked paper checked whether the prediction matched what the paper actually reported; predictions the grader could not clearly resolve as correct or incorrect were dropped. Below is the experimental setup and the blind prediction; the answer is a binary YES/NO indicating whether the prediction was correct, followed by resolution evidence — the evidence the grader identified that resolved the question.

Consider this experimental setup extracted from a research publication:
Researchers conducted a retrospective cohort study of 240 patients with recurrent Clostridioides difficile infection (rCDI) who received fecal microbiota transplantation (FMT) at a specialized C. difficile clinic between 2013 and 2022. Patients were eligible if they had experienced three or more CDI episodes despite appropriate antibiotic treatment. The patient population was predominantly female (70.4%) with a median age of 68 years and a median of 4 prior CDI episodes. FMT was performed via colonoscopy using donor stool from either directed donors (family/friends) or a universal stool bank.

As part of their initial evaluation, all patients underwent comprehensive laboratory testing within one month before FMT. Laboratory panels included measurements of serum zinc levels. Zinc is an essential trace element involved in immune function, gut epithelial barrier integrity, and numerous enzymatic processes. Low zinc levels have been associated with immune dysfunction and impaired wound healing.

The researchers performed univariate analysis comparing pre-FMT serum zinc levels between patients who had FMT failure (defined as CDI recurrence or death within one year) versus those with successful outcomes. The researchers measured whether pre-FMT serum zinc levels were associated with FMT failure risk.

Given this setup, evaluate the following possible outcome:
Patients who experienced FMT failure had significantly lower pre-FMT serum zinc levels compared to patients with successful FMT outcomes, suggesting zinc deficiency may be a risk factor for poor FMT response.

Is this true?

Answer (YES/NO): YES